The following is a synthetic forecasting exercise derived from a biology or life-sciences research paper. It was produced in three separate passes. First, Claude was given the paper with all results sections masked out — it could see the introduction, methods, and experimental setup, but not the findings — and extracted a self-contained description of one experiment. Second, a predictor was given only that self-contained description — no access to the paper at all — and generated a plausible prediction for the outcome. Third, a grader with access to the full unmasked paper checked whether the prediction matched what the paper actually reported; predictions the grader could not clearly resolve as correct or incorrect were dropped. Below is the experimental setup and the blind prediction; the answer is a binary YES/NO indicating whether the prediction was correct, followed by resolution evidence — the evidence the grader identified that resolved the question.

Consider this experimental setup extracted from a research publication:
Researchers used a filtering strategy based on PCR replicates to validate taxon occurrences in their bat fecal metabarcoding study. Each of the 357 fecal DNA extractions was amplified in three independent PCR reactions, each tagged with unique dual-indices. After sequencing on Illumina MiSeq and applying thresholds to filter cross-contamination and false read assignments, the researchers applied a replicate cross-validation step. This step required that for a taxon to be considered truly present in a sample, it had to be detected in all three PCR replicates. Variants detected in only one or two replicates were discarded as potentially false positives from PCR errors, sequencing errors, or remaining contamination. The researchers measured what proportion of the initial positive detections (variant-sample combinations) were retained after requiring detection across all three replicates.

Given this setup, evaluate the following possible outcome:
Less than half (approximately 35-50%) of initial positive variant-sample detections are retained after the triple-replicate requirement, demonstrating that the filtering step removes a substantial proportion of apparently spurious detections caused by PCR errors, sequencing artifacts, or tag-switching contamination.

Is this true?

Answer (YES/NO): NO